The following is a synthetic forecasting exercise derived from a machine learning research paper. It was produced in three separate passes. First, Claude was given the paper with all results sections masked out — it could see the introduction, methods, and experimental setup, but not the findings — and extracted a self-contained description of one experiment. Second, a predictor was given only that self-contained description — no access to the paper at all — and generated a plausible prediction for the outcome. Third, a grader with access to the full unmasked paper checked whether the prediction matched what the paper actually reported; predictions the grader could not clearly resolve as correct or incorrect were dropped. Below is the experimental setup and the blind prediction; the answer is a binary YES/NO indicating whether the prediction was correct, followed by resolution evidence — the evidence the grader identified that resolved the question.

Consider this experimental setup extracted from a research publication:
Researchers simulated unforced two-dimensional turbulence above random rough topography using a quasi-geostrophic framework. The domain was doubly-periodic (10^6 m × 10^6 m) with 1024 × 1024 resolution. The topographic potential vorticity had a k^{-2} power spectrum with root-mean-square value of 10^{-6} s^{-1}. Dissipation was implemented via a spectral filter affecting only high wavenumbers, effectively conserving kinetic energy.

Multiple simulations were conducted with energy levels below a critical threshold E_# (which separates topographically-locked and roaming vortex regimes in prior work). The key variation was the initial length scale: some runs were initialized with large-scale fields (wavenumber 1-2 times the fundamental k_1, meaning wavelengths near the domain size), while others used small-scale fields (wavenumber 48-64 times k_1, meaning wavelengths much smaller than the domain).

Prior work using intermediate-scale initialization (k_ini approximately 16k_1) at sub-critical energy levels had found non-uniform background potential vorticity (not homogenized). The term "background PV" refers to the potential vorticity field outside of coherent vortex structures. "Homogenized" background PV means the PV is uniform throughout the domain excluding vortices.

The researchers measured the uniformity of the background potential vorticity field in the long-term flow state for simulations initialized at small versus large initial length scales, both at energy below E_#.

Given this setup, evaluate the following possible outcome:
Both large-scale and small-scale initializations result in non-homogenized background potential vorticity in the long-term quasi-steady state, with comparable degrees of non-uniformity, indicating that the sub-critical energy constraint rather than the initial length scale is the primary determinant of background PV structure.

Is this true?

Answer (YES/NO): NO